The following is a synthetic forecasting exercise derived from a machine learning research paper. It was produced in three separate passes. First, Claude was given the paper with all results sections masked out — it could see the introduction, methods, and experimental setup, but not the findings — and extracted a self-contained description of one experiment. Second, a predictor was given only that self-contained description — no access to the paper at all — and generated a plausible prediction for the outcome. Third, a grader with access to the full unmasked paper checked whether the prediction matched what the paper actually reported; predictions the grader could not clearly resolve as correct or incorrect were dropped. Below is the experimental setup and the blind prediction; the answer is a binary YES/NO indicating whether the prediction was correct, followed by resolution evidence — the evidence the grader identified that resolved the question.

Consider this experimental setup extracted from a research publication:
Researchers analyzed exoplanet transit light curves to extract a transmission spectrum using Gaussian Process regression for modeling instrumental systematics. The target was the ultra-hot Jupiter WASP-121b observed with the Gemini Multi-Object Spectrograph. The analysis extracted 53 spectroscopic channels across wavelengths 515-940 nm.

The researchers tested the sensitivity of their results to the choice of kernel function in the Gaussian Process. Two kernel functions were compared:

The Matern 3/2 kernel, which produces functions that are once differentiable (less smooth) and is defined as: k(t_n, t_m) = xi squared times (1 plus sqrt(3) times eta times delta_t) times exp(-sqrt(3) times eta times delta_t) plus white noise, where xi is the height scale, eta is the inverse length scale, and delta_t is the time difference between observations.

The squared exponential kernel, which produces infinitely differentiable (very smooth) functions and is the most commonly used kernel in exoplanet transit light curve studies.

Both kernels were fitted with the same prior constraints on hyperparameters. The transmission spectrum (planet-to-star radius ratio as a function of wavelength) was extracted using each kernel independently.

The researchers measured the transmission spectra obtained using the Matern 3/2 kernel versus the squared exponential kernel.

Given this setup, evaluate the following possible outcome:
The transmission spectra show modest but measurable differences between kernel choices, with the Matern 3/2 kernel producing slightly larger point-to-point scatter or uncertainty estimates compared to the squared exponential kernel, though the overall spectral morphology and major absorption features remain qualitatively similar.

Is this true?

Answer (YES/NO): NO